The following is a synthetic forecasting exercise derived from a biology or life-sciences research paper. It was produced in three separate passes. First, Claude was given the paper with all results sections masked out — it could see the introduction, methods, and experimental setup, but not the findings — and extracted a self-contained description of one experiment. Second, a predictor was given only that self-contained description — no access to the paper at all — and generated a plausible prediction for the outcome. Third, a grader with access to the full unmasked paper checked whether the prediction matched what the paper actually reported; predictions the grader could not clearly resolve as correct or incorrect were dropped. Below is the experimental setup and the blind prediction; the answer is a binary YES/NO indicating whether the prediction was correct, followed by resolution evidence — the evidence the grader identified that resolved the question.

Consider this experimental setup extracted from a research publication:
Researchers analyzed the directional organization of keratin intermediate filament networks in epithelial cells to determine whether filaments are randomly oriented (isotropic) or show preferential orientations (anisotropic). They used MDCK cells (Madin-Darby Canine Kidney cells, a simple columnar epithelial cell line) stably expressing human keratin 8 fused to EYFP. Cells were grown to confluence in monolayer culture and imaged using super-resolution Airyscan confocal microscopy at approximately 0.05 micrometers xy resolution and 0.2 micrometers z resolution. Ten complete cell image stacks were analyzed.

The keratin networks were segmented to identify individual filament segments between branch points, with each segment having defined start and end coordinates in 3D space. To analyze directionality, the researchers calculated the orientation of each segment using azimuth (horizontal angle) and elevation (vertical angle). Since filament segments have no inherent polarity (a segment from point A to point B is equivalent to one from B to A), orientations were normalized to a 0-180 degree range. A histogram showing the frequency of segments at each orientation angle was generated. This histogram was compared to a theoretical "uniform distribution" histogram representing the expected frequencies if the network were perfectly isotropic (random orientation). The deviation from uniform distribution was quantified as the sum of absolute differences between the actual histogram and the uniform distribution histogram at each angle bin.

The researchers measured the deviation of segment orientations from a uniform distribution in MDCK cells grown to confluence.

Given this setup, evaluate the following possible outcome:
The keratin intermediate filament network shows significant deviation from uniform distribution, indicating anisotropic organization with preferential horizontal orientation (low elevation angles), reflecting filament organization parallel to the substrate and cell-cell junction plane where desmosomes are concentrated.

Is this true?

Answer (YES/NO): NO